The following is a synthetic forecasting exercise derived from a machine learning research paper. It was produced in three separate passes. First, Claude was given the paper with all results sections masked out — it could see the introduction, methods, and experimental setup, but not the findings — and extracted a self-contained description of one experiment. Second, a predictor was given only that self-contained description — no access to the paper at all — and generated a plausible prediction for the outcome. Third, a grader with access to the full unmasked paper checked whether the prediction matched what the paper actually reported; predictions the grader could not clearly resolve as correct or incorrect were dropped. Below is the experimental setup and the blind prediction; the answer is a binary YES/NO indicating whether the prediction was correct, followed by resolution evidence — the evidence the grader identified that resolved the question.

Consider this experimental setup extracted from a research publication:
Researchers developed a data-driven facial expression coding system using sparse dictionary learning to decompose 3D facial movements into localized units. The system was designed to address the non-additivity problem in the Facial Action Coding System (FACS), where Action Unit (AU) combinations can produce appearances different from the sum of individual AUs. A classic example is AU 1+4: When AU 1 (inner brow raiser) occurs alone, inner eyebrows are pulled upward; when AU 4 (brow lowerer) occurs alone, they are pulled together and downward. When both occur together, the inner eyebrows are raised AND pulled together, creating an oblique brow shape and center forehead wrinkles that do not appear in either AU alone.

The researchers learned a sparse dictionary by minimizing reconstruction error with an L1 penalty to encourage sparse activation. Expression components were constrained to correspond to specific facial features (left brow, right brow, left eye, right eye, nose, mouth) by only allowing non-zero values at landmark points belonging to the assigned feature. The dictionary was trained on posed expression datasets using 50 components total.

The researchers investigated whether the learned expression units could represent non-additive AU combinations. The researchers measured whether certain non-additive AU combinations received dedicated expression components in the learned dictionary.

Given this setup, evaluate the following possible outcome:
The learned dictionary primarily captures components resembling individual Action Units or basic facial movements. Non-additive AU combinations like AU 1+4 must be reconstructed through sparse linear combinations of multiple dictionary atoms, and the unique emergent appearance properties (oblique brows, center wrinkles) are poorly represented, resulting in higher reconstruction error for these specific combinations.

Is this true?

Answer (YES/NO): NO